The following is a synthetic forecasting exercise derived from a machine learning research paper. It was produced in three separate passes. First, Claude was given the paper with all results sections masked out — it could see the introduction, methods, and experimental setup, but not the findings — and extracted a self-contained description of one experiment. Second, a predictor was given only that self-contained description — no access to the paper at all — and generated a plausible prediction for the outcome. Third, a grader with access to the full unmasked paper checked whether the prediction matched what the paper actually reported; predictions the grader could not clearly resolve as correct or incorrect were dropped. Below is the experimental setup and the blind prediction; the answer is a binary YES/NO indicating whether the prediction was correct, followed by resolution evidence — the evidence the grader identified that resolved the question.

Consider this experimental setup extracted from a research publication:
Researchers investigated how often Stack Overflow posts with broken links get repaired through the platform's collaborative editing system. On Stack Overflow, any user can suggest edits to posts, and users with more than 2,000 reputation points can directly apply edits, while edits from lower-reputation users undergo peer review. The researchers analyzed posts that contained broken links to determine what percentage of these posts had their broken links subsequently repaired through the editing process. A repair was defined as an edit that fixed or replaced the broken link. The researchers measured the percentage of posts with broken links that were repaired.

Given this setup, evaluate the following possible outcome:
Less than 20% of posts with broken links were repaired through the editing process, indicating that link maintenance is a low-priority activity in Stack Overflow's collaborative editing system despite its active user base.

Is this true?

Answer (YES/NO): YES